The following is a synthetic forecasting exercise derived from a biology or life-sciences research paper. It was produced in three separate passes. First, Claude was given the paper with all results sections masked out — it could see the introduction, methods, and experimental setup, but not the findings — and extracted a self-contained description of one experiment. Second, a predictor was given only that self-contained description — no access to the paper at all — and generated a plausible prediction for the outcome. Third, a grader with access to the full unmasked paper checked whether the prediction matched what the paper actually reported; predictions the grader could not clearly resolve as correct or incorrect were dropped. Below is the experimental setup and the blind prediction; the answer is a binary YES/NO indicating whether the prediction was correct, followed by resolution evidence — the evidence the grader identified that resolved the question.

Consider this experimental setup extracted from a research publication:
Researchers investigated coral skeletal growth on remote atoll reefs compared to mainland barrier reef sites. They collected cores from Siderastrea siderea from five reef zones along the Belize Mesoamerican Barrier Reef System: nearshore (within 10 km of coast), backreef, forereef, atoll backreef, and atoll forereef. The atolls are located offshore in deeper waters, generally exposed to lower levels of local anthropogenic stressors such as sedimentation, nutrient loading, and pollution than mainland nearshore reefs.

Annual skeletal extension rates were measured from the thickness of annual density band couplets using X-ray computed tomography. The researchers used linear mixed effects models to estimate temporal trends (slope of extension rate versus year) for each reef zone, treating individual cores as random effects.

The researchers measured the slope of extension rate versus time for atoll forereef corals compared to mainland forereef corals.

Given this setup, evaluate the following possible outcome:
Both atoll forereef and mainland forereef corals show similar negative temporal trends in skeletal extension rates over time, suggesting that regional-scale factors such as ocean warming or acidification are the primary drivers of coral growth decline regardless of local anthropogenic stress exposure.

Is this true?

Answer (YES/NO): NO